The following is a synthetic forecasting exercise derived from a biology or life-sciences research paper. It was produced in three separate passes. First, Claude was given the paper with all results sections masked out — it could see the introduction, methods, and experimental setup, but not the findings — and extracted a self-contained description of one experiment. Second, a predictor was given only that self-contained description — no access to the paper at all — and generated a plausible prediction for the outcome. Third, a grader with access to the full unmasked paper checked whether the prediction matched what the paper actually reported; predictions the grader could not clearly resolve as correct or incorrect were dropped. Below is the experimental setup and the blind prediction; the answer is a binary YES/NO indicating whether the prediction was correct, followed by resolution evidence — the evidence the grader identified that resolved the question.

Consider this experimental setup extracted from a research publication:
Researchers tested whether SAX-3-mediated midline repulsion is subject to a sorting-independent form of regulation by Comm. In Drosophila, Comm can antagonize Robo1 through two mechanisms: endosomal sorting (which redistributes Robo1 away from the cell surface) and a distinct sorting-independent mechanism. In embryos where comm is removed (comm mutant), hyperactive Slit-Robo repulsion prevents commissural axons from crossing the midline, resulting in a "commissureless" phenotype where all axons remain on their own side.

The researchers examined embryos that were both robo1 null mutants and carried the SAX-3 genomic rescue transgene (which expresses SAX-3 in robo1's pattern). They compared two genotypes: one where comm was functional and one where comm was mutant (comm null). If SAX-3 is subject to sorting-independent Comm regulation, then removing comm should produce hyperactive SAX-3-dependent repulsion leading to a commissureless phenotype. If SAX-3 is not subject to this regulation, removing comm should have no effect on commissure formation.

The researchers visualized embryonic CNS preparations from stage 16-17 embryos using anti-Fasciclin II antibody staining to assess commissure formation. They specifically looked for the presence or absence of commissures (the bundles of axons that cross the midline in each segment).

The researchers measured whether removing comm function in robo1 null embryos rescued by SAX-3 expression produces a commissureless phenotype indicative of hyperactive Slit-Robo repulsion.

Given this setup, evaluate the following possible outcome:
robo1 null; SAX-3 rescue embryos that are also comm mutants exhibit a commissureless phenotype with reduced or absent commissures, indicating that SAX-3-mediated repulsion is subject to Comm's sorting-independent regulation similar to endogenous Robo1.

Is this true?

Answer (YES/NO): YES